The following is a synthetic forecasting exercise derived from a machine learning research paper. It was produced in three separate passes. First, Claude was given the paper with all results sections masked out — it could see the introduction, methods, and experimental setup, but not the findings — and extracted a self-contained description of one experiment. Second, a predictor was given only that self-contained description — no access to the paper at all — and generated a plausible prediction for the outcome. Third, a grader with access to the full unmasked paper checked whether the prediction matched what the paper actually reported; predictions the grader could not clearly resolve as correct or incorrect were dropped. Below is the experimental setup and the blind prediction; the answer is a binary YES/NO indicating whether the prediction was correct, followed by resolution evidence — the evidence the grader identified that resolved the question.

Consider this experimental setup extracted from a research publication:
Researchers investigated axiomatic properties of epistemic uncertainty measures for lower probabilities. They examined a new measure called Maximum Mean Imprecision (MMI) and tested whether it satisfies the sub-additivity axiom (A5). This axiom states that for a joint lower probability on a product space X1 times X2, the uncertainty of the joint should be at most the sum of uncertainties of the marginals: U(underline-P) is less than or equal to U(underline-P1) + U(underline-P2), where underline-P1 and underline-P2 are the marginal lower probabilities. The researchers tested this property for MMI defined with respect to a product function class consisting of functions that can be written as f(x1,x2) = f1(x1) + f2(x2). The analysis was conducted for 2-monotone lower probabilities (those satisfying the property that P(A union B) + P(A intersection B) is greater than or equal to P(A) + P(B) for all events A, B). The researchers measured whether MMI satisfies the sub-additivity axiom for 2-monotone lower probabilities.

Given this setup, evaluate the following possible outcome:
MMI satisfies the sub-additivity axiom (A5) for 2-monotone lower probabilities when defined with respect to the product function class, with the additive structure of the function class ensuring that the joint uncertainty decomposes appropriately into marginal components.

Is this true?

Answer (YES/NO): YES